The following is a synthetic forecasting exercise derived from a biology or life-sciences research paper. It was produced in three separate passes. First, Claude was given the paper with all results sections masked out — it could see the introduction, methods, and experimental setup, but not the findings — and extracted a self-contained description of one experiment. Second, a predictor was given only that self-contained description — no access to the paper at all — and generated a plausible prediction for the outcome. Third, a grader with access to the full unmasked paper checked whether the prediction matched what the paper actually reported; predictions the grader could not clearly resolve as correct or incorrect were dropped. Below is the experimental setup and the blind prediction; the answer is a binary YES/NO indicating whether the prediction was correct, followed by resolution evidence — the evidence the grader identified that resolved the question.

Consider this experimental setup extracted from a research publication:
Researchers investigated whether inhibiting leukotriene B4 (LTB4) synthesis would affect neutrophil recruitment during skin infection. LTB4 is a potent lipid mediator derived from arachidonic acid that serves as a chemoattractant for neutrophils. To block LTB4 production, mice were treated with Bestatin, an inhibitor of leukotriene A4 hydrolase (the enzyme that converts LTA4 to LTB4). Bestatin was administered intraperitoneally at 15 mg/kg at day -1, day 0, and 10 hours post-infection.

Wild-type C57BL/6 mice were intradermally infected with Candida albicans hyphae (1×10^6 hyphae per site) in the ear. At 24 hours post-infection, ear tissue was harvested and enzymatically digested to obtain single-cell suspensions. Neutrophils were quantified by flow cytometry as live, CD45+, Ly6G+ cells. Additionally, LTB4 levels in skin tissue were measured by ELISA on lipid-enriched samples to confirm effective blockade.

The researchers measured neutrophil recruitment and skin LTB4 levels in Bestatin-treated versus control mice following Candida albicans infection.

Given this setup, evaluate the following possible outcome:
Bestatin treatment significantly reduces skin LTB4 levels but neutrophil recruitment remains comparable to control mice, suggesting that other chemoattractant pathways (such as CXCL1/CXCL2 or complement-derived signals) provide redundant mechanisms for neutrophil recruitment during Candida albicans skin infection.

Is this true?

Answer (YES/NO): NO